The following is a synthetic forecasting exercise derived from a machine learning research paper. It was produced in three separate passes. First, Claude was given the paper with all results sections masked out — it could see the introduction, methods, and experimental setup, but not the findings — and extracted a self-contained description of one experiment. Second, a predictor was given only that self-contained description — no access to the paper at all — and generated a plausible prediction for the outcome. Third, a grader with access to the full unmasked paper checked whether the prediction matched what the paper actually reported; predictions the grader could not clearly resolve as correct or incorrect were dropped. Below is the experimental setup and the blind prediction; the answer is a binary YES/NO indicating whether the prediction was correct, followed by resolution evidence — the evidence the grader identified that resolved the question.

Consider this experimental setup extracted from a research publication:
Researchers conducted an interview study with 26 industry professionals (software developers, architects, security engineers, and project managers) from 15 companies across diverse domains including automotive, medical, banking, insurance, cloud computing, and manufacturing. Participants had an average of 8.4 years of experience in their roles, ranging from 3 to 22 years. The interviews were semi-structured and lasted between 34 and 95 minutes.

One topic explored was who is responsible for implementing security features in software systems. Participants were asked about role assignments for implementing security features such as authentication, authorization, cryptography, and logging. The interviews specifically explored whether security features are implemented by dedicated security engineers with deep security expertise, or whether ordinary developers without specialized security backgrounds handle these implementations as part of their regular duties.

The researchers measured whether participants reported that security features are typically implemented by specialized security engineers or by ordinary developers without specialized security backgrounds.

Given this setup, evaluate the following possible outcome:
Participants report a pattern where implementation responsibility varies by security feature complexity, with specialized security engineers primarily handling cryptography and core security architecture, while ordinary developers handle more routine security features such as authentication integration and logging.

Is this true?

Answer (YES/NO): NO